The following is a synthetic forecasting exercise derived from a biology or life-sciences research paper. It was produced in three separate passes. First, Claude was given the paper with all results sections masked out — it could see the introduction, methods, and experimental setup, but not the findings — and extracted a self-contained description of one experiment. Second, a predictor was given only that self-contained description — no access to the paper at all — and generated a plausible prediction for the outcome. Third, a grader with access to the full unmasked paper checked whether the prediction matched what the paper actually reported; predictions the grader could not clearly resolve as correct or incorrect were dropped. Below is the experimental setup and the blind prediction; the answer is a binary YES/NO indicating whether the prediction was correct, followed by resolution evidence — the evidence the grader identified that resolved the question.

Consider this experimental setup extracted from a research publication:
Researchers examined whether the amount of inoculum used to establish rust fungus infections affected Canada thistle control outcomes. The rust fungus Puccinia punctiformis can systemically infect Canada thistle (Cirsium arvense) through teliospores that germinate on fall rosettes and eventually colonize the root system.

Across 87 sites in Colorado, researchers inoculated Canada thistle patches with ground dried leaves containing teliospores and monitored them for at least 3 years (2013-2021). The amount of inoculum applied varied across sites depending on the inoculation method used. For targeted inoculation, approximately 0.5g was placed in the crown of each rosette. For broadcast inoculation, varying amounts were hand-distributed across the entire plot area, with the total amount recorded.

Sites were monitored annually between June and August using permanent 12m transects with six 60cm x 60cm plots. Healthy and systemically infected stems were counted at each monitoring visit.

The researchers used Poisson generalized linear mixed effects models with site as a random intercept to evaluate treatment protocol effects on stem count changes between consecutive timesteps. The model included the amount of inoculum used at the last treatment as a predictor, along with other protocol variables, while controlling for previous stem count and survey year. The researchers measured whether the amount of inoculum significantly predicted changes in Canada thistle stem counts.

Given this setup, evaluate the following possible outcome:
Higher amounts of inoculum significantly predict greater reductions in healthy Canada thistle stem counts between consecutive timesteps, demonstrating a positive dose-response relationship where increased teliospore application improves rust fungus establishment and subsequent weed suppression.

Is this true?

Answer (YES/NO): YES